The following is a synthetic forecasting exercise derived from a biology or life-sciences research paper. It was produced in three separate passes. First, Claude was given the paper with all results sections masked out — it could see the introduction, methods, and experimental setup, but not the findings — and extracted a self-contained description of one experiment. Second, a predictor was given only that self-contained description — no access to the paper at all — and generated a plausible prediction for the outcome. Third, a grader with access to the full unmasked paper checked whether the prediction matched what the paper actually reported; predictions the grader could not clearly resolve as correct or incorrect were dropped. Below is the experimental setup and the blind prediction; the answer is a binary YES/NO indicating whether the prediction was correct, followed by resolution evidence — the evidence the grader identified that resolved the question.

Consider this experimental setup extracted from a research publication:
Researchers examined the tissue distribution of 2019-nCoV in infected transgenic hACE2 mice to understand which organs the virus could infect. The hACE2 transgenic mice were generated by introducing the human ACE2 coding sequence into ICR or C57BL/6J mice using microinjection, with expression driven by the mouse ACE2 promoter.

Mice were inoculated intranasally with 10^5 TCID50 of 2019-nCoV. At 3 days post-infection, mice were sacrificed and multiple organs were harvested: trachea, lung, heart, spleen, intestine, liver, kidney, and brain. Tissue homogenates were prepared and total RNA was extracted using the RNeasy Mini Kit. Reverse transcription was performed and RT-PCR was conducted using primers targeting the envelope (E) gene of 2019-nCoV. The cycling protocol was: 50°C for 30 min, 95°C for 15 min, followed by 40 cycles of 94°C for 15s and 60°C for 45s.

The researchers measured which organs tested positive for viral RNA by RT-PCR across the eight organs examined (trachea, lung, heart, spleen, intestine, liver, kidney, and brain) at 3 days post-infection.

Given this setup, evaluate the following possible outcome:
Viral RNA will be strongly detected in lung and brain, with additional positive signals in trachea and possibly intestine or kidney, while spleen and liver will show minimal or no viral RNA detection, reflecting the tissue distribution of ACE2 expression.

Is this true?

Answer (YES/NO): NO